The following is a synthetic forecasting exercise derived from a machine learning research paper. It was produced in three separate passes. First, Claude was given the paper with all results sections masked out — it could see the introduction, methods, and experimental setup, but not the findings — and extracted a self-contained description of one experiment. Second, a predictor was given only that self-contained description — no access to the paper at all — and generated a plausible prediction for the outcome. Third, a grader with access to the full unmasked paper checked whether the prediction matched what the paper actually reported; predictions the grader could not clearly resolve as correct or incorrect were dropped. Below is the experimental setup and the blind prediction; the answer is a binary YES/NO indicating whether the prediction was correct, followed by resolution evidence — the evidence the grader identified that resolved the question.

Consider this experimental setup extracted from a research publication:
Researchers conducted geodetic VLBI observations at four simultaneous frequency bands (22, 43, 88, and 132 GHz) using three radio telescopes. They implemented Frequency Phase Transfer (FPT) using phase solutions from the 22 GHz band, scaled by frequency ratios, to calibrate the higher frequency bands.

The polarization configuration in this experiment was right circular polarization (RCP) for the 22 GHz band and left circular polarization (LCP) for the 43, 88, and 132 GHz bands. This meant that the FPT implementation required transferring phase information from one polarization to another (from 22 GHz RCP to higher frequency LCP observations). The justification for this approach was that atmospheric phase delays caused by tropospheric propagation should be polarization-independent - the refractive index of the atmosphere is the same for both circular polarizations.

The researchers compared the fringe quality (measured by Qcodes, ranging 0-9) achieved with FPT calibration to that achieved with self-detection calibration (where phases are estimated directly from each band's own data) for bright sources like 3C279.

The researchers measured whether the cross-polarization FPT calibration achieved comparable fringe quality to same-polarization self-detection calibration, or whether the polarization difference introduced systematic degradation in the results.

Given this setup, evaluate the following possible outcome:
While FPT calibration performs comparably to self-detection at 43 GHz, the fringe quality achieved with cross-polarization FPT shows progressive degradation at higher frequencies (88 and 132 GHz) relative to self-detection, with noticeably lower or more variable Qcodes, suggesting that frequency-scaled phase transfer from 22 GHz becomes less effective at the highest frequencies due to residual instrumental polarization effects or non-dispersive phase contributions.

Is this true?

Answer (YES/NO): NO